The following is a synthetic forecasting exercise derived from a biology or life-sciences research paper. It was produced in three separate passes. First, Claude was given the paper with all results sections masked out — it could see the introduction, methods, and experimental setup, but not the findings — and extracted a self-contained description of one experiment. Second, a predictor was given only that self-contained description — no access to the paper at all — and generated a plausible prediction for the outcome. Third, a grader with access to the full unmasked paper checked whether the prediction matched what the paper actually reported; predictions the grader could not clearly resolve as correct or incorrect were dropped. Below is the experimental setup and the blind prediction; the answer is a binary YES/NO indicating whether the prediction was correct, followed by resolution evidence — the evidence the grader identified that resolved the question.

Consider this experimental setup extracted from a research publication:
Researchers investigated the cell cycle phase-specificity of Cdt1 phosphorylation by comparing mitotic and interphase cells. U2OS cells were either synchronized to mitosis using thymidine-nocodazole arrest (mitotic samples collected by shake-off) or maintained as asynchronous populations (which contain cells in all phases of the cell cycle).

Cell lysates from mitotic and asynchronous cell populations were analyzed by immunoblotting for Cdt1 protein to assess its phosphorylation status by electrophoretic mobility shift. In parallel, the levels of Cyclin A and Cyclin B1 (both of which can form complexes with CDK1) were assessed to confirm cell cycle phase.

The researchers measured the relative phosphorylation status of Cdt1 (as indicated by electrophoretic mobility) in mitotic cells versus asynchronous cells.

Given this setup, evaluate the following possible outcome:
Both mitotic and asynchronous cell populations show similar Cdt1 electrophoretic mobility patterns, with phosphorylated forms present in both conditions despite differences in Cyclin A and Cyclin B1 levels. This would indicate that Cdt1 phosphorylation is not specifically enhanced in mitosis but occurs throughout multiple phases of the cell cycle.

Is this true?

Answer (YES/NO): NO